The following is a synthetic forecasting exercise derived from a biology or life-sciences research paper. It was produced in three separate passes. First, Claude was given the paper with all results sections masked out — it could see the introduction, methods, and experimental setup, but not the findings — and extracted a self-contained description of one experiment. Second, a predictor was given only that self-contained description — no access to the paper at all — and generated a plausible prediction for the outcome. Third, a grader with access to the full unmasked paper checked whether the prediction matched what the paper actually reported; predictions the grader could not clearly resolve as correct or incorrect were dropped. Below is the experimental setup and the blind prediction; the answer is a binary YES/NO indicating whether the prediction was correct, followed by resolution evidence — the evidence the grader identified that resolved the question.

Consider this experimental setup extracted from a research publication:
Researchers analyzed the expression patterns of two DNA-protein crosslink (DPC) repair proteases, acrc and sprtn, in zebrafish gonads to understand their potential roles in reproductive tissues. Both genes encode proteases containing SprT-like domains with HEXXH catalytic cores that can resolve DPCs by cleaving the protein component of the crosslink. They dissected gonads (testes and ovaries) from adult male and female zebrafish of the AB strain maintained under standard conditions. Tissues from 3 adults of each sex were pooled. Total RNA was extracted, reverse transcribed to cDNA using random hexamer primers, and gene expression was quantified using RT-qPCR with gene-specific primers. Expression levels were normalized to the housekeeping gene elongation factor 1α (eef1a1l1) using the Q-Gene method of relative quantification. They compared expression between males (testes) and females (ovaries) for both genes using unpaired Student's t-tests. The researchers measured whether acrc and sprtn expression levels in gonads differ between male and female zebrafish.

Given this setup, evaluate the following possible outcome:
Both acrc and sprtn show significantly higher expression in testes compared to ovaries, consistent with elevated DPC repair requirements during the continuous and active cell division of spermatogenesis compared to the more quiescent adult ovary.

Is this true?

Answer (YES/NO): NO